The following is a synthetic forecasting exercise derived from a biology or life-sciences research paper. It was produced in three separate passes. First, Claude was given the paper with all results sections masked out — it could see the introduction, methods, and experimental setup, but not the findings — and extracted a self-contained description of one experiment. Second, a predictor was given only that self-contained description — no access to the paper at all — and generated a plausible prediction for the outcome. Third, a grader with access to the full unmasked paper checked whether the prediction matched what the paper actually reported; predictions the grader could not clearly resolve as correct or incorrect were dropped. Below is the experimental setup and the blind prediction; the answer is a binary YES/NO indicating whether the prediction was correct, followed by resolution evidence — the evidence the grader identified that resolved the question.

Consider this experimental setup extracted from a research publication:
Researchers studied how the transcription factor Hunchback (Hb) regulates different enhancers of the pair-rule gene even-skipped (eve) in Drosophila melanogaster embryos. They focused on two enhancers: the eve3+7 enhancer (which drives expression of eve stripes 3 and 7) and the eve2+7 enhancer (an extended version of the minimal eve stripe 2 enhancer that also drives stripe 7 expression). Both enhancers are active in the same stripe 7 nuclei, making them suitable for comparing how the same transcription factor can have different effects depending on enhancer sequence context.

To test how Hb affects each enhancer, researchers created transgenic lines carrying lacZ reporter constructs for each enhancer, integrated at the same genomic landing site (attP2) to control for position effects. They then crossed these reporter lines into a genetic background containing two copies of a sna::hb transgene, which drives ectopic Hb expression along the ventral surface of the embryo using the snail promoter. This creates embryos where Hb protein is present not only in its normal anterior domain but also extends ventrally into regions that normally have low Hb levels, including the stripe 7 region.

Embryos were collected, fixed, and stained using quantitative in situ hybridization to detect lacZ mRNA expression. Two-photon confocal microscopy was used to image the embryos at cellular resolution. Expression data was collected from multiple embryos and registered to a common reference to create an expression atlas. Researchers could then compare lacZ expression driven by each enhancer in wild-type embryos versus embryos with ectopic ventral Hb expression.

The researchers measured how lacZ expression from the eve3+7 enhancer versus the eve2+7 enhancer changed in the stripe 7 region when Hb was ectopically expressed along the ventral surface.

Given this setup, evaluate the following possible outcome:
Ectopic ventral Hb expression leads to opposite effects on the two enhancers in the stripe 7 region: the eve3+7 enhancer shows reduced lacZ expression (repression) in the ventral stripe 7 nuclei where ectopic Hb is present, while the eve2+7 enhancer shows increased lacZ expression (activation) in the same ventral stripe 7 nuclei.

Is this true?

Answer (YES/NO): YES